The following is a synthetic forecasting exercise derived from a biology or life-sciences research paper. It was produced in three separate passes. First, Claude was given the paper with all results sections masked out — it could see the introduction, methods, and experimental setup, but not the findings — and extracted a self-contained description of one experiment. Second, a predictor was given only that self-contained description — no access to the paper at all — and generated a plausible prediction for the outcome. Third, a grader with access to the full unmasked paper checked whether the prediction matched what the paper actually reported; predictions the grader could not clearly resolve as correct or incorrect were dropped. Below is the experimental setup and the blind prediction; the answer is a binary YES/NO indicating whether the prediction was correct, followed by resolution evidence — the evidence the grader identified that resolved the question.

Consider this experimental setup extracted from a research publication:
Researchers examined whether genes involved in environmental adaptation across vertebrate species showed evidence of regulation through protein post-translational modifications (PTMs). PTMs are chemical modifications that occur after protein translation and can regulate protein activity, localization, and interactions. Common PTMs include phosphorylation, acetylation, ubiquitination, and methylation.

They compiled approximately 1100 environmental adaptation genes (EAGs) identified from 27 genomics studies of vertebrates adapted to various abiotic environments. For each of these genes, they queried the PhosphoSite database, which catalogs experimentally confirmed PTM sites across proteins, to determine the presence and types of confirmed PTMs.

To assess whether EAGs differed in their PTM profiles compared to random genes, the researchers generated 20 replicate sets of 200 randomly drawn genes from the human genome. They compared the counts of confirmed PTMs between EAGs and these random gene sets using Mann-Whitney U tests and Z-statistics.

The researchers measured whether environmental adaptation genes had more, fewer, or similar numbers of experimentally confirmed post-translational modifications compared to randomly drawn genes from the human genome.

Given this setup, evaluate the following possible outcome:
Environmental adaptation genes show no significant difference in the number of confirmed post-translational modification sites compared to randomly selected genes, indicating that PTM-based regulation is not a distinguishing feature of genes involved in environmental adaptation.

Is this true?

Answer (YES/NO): NO